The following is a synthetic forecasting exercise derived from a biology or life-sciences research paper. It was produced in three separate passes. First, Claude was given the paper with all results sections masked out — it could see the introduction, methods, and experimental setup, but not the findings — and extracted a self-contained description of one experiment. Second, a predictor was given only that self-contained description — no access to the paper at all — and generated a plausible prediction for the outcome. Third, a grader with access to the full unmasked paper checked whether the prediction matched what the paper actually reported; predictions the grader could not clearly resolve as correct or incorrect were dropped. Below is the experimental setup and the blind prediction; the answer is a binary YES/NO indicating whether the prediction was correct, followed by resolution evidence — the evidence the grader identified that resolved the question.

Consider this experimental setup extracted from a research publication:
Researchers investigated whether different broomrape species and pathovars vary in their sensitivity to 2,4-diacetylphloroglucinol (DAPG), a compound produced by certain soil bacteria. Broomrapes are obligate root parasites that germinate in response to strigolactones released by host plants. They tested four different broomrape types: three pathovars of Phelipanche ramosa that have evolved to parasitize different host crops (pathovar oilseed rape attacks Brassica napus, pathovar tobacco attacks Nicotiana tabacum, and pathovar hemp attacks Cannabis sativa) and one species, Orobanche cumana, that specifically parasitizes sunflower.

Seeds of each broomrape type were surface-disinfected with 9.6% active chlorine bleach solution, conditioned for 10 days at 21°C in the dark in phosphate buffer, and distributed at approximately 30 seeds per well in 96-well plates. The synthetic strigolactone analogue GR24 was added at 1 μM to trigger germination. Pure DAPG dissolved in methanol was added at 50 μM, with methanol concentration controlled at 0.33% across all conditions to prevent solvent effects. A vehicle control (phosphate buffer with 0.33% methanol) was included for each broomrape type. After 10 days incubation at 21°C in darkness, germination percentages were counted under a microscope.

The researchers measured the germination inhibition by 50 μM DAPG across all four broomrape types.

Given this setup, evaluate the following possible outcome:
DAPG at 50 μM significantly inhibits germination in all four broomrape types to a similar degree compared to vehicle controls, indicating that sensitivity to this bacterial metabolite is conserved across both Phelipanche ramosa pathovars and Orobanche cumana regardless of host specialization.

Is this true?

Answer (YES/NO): NO